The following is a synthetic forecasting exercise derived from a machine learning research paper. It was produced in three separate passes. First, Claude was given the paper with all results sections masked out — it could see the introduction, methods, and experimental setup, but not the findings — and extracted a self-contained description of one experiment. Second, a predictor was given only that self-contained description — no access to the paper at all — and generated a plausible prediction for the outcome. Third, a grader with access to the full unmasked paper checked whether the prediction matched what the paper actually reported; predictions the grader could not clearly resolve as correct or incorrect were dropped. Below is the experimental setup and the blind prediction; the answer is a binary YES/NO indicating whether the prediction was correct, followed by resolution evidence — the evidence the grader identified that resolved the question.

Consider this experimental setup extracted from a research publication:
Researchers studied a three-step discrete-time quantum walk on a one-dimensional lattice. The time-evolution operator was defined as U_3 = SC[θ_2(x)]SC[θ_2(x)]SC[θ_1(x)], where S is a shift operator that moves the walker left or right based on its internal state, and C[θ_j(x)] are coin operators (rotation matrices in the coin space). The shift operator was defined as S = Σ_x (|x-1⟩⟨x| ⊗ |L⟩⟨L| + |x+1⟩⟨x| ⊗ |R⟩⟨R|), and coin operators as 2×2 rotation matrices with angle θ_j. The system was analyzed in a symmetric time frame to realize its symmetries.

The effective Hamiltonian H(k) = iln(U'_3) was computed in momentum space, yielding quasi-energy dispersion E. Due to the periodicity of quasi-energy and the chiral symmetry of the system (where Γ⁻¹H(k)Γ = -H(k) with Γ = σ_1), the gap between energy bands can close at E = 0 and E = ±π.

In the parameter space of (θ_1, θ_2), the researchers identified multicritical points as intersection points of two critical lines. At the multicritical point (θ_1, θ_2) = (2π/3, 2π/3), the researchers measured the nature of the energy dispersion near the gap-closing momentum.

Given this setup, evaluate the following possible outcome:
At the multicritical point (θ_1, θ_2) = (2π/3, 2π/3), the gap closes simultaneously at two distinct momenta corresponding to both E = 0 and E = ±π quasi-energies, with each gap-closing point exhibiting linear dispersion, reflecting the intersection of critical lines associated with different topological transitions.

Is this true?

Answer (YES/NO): NO